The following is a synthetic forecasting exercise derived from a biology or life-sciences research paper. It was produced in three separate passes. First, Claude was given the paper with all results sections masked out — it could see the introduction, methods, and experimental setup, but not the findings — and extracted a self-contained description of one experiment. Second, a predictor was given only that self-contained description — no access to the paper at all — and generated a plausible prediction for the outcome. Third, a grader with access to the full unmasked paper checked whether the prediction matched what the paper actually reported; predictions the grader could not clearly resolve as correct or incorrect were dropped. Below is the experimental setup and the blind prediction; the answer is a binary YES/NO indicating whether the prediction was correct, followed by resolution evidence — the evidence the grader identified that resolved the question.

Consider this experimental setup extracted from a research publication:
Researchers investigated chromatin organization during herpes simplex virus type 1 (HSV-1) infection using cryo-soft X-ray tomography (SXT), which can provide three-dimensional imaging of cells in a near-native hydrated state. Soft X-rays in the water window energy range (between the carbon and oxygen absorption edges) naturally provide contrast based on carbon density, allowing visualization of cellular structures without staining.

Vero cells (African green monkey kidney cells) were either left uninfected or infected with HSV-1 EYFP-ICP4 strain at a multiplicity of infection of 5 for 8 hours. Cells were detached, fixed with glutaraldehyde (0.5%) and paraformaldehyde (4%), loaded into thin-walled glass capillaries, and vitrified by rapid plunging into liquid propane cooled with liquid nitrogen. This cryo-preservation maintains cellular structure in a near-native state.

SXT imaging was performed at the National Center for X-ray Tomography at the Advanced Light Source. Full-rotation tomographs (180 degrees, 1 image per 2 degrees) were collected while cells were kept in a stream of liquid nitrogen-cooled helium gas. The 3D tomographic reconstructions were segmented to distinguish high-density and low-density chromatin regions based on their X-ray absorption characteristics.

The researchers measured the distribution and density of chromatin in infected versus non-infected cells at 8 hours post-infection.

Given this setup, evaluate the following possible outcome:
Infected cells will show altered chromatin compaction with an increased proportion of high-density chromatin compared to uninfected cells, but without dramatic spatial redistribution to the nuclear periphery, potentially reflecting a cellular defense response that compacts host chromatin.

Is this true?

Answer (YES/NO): NO